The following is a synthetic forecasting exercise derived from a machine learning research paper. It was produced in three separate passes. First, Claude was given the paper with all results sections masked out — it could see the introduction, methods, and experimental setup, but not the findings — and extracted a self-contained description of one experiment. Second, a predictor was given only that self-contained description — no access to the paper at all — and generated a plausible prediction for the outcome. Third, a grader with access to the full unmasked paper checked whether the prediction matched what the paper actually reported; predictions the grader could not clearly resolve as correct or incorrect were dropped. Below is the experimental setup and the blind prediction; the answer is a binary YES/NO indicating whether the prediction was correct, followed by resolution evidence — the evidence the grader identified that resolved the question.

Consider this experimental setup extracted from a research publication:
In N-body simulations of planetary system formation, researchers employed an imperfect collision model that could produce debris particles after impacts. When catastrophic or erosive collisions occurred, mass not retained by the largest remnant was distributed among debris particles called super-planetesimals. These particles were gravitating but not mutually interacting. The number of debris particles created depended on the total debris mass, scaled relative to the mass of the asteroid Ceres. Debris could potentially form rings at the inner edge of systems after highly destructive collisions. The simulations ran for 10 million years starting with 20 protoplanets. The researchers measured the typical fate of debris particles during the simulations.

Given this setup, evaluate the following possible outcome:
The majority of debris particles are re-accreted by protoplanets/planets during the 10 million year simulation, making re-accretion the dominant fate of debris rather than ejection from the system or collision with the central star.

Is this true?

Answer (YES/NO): YES